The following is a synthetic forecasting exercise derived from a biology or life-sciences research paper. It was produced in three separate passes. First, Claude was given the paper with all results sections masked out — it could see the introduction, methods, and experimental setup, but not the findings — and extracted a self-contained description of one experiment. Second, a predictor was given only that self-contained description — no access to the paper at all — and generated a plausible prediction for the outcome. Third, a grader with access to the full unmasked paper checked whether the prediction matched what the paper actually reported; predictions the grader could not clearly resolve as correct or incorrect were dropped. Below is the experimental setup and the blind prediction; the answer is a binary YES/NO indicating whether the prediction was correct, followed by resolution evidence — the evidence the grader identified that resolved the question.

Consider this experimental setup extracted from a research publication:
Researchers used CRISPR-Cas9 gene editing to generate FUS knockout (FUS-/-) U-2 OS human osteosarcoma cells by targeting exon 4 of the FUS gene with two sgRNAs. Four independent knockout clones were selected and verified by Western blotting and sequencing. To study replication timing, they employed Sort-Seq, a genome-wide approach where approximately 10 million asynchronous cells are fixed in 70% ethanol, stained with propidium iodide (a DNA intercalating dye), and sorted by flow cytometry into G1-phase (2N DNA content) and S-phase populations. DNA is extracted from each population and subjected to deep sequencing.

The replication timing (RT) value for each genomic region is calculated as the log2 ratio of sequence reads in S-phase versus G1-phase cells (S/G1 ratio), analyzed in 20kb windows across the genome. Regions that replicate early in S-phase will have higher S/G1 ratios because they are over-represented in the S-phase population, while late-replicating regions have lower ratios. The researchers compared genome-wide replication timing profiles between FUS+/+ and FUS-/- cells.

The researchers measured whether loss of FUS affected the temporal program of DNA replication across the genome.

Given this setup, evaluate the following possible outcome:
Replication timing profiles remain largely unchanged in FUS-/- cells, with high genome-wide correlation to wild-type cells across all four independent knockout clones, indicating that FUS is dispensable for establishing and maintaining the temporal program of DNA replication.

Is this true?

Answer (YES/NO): NO